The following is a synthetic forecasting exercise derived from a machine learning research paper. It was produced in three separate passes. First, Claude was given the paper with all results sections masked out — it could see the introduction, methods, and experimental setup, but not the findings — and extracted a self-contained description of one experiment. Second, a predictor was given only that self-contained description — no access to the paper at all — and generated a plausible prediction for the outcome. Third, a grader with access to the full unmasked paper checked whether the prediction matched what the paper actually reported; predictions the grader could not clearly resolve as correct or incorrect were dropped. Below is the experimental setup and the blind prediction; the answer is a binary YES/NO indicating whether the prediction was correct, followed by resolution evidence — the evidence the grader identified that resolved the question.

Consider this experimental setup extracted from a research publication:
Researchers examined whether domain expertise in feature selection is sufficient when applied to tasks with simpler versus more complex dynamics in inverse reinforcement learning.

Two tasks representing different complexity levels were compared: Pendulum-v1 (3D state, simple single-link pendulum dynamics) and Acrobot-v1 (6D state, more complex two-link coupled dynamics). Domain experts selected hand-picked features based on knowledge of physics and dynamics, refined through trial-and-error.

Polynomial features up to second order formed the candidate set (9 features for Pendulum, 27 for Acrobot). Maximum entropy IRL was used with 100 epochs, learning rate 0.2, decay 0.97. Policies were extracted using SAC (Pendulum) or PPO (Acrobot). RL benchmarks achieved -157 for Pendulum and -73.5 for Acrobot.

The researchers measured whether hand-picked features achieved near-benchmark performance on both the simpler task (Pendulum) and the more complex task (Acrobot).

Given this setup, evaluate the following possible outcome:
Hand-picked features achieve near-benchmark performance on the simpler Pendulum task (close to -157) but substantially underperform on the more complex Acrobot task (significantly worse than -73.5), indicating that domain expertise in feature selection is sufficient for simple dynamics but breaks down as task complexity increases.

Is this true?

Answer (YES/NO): YES